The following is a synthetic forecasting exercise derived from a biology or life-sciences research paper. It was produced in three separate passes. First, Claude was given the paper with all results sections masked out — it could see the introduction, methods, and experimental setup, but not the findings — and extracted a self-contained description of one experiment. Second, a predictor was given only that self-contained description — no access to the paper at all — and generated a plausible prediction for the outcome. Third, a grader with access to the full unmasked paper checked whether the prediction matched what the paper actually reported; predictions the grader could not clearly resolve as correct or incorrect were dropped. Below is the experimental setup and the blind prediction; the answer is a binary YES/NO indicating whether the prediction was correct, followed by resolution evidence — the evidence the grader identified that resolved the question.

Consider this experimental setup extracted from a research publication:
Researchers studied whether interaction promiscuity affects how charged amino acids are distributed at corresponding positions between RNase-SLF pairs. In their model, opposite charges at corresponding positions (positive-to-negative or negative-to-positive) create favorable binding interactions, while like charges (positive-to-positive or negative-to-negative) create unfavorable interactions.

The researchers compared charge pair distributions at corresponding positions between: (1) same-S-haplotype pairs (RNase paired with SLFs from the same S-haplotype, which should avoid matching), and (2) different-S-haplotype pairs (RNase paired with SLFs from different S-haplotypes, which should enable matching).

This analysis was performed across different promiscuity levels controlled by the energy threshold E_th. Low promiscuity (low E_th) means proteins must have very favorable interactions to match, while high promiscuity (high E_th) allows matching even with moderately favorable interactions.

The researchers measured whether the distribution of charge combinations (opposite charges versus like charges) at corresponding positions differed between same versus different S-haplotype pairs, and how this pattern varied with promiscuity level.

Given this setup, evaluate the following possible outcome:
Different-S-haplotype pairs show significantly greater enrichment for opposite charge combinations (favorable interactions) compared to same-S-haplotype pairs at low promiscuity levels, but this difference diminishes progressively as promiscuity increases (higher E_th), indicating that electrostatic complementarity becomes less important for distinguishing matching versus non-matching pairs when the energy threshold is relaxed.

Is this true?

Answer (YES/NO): YES